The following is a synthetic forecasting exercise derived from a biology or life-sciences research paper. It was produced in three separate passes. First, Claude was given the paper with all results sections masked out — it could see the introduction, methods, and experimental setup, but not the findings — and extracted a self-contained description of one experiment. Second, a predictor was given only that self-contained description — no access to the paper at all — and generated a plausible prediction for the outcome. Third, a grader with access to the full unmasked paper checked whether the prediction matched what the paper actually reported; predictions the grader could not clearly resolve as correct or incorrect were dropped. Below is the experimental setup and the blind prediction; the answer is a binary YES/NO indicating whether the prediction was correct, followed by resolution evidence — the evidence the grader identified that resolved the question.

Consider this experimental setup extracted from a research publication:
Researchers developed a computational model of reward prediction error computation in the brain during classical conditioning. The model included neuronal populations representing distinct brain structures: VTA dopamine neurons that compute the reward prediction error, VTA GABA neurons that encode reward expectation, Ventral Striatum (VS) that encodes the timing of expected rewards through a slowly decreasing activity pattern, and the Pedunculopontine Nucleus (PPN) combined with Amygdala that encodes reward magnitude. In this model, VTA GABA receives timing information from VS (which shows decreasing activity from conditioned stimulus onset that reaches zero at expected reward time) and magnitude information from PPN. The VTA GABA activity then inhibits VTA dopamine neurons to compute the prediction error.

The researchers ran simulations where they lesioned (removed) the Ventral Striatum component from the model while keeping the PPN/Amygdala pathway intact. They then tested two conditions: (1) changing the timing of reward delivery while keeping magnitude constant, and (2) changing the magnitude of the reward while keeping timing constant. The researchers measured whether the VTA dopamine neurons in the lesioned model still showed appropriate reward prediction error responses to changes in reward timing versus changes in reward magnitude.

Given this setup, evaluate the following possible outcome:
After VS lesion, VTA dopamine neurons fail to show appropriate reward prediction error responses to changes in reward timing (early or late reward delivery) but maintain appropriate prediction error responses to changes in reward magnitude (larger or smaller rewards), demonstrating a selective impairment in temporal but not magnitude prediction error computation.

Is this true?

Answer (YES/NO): YES